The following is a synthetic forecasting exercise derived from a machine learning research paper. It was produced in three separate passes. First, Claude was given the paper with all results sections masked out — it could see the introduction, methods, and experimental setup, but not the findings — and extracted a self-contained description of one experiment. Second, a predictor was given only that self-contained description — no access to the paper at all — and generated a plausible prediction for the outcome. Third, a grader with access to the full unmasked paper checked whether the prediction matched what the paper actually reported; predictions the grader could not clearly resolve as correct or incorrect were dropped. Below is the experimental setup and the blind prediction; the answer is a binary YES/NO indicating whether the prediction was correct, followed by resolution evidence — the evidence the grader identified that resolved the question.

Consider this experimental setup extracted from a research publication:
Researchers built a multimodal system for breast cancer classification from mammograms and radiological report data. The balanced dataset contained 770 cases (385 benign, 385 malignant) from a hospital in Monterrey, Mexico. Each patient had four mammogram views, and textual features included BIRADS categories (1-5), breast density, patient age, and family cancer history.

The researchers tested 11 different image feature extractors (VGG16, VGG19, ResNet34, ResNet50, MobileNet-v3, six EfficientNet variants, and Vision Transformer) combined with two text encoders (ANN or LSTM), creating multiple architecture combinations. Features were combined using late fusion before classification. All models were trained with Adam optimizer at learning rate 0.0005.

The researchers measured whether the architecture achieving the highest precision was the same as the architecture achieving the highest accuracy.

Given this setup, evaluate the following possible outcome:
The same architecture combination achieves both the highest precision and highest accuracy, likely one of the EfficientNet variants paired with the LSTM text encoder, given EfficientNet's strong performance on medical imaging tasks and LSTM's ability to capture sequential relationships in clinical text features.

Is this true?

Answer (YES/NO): NO